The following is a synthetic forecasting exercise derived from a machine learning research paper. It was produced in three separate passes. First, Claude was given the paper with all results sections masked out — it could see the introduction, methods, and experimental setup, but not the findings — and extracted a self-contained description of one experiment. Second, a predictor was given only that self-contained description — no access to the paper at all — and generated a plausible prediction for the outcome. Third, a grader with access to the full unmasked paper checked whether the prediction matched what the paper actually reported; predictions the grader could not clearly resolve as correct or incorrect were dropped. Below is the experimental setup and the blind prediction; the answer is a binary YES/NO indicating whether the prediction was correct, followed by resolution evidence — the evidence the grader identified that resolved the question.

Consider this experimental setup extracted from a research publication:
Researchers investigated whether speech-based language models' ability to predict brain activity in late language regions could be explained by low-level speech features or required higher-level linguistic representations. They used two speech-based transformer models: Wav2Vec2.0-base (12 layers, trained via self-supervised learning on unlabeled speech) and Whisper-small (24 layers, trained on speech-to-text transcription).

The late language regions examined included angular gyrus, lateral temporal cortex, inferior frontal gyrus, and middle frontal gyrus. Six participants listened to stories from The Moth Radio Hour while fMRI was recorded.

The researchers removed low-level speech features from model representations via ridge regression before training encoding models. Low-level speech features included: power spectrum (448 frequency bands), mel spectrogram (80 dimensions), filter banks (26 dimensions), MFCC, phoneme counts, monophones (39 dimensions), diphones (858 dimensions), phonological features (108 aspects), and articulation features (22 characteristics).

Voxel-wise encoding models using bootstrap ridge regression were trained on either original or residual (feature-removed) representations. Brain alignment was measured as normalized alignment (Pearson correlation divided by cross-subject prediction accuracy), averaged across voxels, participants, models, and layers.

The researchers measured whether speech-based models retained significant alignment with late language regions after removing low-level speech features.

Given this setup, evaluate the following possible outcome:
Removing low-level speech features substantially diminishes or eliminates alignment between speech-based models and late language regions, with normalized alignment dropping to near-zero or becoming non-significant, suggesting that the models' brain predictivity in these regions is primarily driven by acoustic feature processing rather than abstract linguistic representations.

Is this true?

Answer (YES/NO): YES